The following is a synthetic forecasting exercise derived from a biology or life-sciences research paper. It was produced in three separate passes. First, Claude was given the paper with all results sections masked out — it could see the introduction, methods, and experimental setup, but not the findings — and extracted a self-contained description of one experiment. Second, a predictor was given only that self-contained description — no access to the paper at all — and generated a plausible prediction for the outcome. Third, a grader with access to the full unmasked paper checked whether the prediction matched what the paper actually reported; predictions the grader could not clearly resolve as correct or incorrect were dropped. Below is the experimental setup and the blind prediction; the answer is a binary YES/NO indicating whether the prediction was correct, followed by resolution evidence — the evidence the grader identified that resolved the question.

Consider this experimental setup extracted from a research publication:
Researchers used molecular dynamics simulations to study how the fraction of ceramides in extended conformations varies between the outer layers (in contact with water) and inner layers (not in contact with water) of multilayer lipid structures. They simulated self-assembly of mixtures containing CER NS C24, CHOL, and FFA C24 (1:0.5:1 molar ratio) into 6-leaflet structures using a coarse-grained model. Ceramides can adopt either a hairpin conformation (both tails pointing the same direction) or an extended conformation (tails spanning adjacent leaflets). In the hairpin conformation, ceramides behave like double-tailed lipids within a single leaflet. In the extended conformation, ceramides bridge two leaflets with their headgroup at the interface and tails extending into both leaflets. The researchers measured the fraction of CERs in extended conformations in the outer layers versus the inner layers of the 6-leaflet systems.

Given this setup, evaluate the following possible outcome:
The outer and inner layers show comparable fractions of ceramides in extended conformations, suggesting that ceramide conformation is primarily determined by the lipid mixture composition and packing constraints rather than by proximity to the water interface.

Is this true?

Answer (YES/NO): NO